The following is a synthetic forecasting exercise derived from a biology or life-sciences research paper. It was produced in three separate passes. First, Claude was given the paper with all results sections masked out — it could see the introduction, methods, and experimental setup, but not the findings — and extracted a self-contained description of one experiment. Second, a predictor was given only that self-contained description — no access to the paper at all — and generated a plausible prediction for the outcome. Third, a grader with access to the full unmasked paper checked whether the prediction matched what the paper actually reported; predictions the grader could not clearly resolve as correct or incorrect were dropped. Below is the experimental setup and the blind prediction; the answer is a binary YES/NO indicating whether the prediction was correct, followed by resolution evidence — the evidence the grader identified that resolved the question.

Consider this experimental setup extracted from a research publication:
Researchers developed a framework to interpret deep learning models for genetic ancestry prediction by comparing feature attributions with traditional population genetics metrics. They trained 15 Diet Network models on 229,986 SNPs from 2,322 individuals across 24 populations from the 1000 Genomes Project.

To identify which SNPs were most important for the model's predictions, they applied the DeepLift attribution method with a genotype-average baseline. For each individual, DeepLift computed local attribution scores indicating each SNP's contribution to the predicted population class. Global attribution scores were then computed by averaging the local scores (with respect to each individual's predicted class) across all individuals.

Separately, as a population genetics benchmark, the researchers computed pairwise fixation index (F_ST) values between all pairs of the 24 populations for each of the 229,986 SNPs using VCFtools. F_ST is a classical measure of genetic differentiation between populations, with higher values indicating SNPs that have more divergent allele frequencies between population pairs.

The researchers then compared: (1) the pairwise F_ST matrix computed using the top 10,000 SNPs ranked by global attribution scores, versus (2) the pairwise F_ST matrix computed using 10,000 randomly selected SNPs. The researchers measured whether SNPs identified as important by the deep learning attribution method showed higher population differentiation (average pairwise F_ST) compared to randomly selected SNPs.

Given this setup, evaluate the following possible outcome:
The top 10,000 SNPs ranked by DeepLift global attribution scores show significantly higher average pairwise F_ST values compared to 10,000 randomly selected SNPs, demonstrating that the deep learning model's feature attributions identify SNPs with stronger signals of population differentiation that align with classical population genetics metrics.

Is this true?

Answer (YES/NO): YES